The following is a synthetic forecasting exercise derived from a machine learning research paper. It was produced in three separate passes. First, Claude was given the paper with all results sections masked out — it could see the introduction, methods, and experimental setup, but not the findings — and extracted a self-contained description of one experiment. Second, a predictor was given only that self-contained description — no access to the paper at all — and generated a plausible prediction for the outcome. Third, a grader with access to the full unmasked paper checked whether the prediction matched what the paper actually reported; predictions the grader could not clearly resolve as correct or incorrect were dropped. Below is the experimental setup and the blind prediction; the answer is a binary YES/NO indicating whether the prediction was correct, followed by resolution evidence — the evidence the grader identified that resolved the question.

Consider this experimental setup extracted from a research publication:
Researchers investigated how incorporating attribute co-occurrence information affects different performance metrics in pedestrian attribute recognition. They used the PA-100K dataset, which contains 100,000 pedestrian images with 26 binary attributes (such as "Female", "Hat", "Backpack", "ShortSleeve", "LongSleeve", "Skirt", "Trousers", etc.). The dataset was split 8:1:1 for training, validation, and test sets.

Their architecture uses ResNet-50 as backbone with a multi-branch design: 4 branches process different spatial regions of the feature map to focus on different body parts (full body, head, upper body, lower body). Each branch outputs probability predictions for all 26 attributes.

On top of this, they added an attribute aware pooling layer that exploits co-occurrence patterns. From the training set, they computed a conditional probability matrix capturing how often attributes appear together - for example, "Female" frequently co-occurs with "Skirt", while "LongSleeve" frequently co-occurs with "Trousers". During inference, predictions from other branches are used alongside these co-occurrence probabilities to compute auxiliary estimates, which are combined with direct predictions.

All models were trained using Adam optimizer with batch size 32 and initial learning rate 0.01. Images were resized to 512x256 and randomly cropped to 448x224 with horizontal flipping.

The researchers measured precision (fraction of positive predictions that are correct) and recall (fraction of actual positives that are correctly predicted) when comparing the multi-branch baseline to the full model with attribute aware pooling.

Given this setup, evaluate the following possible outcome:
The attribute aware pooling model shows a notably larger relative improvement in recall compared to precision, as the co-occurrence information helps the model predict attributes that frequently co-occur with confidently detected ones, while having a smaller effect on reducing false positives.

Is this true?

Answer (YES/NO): NO